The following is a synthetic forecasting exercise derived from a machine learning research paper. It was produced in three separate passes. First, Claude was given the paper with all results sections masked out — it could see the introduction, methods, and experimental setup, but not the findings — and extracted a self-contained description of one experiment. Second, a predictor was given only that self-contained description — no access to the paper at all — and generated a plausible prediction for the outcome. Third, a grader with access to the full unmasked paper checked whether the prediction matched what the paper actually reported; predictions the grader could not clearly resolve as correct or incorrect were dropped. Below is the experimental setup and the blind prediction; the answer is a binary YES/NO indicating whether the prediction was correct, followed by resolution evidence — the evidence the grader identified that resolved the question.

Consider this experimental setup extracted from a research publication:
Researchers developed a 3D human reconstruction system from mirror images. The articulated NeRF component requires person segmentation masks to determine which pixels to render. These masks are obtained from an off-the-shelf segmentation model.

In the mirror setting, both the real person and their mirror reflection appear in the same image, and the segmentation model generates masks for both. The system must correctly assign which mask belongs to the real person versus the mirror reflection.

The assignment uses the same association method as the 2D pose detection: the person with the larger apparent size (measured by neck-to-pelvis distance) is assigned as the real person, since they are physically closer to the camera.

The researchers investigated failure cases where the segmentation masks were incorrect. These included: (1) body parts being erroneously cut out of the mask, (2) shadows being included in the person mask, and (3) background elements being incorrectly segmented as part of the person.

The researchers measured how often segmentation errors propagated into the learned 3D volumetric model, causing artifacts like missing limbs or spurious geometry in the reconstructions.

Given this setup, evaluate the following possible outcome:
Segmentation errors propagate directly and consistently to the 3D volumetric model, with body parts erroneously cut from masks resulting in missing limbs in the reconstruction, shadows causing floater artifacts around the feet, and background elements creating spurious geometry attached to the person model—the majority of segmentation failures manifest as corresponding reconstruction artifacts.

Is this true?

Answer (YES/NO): NO